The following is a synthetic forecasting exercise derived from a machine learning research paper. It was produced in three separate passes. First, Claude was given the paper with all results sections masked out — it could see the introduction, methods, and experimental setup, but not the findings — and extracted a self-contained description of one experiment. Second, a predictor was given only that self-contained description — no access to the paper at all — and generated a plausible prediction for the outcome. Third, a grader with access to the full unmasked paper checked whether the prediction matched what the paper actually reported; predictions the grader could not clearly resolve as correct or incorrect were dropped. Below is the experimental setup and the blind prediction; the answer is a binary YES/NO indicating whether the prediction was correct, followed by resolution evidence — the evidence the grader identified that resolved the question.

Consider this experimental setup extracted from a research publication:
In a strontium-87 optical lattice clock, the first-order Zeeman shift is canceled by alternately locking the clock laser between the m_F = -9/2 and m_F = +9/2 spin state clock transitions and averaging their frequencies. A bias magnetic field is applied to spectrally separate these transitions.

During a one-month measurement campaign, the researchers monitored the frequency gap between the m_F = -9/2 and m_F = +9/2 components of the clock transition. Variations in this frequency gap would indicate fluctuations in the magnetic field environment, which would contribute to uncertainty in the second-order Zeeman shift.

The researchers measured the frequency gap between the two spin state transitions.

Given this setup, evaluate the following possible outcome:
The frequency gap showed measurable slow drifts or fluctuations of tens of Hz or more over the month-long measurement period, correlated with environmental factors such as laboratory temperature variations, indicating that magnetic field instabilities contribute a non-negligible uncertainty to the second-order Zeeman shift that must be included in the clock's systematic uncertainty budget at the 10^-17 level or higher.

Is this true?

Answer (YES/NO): NO